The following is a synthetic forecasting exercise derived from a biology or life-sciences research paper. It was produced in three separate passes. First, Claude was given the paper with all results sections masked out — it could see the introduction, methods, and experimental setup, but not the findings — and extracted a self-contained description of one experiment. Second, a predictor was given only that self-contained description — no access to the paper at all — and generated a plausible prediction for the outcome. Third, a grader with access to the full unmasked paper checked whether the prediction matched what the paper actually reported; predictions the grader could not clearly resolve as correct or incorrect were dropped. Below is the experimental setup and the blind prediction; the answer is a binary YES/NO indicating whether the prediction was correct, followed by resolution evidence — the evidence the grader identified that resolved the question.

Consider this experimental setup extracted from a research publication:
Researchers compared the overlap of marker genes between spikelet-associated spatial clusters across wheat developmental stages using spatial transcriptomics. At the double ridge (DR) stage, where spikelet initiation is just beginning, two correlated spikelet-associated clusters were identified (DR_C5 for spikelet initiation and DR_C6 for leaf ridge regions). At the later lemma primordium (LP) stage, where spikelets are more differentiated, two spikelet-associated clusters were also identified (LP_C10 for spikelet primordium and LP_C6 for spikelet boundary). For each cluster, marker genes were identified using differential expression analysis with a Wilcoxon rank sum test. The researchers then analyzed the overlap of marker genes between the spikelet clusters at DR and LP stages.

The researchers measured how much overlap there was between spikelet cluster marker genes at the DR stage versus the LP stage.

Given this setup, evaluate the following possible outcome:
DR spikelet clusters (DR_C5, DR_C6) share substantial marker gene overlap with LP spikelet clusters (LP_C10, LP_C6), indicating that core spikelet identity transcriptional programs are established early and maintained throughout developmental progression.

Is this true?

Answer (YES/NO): NO